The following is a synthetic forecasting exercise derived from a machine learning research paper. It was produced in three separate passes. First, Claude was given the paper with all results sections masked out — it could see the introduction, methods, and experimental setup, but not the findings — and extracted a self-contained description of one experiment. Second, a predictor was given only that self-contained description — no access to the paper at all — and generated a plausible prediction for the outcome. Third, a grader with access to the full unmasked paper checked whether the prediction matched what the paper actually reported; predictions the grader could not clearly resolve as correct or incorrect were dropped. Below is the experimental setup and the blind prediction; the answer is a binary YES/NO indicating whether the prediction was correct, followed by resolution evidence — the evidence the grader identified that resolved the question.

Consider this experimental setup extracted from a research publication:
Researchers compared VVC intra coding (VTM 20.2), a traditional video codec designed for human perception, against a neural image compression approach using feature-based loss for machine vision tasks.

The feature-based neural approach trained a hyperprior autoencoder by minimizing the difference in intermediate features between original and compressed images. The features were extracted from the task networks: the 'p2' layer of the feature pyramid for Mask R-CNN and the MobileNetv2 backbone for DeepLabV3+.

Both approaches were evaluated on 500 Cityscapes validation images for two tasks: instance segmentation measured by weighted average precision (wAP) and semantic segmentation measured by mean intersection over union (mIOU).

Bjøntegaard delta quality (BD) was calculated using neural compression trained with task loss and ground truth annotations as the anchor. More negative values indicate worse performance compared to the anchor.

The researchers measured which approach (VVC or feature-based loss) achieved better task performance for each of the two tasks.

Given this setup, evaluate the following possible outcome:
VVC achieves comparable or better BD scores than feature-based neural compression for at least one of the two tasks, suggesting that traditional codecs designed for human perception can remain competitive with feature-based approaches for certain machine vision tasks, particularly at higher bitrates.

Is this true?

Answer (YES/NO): NO